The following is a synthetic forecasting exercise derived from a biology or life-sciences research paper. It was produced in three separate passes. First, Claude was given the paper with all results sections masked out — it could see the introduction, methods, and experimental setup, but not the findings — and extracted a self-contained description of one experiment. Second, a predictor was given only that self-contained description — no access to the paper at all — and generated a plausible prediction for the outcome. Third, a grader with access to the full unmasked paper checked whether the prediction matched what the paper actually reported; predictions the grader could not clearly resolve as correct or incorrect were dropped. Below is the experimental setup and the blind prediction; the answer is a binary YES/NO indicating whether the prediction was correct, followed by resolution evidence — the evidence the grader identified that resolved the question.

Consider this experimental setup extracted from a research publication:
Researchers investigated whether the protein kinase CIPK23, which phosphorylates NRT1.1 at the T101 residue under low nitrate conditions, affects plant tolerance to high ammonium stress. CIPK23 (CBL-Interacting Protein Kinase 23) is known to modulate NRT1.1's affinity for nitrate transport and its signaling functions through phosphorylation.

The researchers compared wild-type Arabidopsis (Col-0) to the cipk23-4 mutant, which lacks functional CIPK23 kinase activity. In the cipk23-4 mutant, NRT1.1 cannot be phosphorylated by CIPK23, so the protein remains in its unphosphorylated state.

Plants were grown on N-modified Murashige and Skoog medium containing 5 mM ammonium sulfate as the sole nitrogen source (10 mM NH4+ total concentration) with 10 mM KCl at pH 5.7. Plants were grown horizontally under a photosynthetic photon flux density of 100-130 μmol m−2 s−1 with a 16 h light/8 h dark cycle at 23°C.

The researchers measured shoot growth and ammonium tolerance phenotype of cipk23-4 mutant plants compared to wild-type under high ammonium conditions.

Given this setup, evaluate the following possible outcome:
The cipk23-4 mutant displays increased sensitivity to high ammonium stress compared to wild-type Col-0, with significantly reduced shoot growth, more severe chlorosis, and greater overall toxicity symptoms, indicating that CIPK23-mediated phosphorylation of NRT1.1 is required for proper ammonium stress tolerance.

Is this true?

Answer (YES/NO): NO